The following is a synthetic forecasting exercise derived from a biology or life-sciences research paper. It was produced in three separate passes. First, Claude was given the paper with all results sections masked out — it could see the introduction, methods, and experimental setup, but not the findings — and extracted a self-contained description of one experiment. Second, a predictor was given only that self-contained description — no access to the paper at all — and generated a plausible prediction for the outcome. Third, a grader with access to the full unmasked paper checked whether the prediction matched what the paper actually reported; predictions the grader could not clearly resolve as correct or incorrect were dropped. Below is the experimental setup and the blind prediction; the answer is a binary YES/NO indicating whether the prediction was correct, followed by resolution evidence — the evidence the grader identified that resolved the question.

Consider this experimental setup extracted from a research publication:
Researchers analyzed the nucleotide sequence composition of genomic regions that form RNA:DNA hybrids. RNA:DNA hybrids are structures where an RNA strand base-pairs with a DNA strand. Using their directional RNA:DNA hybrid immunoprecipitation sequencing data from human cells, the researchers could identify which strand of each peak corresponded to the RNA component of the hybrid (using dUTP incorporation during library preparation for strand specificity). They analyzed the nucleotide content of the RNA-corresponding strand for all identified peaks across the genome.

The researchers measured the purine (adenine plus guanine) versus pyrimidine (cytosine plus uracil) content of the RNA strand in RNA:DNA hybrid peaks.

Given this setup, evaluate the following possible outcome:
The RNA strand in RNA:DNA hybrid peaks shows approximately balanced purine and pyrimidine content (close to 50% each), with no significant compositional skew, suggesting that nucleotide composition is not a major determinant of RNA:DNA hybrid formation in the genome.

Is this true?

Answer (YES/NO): NO